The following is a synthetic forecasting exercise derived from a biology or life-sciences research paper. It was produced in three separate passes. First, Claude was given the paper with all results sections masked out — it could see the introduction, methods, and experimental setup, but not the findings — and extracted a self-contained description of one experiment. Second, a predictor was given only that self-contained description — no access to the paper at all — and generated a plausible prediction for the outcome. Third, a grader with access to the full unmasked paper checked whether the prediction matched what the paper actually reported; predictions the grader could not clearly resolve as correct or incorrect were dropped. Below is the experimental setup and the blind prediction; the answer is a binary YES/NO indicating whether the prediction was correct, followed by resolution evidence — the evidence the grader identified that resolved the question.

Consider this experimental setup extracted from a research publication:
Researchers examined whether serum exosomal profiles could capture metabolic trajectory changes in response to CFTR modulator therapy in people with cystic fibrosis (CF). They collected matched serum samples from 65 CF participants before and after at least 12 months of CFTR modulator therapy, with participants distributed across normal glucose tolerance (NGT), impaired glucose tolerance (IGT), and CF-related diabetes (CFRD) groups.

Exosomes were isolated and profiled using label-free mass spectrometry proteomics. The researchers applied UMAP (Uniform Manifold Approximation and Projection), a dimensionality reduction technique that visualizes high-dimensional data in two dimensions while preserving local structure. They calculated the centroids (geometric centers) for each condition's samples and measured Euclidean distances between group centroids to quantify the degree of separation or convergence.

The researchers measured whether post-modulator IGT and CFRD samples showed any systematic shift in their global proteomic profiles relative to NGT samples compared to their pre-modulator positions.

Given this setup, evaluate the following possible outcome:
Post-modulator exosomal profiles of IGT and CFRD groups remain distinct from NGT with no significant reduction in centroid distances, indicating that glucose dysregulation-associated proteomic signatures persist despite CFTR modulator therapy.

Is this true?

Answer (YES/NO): NO